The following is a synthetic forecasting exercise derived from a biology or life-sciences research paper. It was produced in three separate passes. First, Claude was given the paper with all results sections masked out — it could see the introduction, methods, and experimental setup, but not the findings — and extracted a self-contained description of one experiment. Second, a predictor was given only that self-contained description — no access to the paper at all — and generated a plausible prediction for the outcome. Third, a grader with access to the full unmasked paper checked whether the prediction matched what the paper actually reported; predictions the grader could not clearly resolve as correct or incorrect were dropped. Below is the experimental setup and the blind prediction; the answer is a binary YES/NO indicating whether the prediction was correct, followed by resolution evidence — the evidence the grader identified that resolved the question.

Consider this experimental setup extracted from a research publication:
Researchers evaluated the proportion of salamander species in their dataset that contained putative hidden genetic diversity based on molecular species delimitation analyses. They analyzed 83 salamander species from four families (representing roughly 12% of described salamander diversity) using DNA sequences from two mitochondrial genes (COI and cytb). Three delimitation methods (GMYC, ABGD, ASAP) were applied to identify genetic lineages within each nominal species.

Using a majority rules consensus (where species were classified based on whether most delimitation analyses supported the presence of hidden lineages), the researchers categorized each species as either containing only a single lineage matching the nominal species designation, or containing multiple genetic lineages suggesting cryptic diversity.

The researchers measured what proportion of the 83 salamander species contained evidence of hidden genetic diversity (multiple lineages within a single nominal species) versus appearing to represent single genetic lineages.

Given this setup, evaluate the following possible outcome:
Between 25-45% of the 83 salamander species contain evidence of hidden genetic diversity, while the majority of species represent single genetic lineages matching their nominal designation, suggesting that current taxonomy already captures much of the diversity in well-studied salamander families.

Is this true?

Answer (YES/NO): NO